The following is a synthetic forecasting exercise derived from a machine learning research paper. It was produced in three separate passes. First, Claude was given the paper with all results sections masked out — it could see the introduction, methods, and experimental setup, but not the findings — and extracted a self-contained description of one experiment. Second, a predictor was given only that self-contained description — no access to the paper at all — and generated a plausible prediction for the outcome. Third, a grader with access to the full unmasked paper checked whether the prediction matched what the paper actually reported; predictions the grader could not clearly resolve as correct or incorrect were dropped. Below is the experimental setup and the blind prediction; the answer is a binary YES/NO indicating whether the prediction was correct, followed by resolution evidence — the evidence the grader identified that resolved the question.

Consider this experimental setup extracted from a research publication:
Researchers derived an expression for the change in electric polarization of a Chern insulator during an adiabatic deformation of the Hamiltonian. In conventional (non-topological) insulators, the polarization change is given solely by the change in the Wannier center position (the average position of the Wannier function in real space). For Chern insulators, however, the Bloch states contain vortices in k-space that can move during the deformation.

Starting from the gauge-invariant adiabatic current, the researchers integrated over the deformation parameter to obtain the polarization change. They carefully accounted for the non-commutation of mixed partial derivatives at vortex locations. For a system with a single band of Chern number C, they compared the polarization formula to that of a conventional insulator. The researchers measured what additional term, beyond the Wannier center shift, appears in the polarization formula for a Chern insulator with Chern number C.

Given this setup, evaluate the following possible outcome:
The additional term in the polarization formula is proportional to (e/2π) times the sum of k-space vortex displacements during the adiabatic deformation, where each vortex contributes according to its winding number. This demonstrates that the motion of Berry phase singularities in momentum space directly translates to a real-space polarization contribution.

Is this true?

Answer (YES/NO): NO